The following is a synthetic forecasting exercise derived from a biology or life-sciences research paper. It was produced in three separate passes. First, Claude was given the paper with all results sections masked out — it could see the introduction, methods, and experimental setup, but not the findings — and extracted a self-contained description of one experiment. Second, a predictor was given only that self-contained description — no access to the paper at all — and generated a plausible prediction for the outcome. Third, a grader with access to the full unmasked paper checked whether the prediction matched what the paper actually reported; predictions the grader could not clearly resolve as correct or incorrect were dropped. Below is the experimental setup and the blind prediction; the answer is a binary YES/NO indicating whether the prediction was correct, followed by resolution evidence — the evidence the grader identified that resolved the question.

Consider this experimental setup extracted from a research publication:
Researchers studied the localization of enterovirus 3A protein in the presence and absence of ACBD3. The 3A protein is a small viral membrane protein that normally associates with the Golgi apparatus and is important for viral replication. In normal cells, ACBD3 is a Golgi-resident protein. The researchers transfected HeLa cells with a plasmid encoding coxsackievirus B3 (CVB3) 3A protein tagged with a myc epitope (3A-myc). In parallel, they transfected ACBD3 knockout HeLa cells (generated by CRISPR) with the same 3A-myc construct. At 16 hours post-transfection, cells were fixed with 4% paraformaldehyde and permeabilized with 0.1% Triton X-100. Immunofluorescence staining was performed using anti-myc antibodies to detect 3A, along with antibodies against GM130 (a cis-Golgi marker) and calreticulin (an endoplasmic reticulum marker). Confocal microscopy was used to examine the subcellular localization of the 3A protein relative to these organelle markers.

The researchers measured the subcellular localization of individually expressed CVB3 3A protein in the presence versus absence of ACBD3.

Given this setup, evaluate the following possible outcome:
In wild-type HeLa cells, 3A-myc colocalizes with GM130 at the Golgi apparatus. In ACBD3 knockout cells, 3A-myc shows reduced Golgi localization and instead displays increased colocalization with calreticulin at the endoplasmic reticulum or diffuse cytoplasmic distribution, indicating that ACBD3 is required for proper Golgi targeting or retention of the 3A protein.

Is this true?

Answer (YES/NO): YES